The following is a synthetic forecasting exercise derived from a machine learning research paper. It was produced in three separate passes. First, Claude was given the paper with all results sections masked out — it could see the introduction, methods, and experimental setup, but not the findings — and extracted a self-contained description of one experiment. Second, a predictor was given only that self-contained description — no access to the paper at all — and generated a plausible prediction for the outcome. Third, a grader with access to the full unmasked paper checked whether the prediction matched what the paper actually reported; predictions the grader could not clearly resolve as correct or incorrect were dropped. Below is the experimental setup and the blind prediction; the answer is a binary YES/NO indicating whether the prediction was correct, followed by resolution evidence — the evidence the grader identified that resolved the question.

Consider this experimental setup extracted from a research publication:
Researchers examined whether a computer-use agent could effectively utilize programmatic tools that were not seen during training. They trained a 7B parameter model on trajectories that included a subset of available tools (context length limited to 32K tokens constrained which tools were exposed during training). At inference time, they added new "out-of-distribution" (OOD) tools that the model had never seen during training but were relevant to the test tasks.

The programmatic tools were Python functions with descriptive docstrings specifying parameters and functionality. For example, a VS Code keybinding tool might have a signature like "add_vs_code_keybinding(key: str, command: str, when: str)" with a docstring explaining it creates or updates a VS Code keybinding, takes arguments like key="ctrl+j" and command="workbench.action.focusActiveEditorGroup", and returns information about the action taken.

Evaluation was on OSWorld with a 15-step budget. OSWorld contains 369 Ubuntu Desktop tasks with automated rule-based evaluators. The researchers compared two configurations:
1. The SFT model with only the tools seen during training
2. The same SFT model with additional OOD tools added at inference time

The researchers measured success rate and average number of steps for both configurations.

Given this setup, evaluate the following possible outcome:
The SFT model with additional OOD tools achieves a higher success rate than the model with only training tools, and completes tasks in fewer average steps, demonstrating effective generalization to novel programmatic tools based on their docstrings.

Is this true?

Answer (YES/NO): NO